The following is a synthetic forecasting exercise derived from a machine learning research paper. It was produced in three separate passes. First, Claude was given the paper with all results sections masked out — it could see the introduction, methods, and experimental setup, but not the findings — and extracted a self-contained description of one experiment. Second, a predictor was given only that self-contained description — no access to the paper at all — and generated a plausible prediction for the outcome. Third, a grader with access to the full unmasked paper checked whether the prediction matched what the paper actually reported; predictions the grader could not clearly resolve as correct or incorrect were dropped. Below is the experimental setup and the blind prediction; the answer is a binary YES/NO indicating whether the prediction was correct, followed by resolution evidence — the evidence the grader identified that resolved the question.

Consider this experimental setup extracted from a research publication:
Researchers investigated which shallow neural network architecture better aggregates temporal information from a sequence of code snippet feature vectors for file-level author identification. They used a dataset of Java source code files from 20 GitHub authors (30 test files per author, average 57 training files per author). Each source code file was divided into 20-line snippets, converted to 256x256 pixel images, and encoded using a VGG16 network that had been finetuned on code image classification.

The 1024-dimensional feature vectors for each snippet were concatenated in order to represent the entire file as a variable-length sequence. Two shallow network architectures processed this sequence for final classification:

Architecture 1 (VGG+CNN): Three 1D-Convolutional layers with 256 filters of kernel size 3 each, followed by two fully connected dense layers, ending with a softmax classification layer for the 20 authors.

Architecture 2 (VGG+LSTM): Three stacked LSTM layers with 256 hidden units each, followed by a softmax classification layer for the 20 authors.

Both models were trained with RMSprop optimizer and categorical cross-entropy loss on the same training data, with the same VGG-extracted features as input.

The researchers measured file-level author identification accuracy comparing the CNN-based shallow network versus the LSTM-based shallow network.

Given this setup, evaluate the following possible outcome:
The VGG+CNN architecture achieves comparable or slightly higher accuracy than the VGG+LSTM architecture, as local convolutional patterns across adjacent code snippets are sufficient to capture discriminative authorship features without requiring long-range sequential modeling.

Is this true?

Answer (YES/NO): NO